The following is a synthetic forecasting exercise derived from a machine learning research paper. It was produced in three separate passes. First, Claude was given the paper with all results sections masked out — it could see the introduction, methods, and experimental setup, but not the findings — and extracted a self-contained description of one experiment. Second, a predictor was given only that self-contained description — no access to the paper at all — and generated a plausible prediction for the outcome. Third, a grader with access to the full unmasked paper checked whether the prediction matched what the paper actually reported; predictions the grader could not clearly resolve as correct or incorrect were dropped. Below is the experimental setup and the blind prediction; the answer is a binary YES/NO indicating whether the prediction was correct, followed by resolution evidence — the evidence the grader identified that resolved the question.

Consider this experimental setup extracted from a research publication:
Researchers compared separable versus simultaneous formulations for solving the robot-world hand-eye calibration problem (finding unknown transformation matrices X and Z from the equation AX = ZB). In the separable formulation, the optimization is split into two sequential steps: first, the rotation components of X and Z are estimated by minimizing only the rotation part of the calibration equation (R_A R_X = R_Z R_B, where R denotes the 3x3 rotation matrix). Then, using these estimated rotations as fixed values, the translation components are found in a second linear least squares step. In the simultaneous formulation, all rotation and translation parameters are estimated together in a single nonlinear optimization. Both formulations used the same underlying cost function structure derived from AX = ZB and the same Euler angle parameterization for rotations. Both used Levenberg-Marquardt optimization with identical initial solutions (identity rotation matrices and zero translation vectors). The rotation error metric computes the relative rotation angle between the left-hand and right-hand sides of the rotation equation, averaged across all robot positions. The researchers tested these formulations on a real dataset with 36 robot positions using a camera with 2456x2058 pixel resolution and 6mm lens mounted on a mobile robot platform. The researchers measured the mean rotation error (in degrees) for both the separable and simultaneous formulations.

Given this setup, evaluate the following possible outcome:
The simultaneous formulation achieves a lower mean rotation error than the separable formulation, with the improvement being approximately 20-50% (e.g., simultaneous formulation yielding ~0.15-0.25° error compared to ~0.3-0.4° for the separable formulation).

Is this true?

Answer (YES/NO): NO